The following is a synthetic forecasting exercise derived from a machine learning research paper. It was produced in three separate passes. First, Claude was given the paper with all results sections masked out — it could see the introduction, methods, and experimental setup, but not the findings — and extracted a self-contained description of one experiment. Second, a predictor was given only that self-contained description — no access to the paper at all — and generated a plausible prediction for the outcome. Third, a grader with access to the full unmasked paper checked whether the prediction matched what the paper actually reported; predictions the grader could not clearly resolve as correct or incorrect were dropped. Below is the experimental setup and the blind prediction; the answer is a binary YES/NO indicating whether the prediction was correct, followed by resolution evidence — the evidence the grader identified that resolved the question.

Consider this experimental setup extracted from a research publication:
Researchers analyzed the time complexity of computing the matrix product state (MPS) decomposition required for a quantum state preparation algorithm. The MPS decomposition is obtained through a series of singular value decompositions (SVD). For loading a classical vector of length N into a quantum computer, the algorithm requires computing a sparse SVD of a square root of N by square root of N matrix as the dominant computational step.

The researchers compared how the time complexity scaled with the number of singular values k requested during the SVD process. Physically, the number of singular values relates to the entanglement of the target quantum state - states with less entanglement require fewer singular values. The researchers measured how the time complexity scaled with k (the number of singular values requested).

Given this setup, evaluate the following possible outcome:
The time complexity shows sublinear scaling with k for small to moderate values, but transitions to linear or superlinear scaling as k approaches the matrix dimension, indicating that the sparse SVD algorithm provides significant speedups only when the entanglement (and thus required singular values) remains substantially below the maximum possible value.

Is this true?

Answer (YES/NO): NO